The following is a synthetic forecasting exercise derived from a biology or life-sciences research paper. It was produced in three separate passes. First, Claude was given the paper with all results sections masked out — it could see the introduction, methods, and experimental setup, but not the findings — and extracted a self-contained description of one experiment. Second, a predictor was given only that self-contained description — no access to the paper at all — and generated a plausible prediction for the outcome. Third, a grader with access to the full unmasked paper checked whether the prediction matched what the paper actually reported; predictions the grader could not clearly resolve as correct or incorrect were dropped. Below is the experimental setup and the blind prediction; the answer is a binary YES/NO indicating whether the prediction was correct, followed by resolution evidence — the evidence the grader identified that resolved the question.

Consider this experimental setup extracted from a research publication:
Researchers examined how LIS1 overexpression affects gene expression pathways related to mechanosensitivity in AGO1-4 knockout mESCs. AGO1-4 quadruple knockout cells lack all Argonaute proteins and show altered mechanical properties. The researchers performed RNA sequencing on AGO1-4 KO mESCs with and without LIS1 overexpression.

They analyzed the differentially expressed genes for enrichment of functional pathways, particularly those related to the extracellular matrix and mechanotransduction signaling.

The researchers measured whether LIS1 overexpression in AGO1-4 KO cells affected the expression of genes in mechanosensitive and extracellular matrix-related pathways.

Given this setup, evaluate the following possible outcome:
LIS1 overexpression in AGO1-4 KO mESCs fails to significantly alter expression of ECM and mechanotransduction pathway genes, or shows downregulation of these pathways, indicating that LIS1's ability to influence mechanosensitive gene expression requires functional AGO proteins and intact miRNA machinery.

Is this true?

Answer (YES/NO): NO